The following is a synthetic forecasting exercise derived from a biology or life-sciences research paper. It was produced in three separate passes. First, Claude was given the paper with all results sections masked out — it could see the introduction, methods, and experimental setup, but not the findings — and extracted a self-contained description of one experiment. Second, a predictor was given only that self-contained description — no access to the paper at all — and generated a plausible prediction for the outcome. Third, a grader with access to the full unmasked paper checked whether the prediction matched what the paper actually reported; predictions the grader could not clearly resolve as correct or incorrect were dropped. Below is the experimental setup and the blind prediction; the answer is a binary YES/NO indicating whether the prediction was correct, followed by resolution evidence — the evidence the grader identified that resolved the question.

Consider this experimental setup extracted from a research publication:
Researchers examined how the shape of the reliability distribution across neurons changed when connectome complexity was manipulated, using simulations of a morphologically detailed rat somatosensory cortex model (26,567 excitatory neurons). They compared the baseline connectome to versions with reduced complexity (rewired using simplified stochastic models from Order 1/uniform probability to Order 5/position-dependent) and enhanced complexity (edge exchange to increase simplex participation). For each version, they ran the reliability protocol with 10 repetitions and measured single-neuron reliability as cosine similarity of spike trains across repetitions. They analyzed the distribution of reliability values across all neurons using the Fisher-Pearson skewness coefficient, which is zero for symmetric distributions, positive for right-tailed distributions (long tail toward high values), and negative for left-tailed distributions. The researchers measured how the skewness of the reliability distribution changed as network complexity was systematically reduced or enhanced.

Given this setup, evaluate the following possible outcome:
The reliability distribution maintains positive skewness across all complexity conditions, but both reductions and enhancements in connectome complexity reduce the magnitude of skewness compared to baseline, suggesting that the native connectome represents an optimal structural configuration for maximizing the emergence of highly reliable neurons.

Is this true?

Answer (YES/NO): NO